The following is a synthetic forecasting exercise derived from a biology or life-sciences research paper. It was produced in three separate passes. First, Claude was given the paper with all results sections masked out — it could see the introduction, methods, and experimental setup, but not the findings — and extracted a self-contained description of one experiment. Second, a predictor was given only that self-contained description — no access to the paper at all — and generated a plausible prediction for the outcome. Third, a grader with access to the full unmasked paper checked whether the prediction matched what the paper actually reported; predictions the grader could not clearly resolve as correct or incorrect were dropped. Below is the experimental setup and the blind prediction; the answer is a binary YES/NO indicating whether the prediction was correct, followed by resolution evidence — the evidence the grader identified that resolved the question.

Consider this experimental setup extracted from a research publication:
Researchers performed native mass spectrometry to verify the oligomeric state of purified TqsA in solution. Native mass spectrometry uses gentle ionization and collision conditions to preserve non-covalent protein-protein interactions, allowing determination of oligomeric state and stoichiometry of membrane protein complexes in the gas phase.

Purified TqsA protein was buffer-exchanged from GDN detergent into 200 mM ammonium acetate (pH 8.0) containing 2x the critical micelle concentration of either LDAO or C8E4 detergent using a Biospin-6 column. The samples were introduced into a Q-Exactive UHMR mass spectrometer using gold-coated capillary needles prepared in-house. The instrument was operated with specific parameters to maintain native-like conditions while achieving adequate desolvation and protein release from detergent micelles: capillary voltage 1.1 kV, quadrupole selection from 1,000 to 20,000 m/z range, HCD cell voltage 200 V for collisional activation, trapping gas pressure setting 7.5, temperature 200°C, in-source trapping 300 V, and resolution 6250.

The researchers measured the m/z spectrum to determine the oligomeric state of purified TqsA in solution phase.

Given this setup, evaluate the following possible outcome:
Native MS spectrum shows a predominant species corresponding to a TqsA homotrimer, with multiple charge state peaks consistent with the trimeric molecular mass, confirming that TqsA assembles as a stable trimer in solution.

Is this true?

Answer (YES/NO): NO